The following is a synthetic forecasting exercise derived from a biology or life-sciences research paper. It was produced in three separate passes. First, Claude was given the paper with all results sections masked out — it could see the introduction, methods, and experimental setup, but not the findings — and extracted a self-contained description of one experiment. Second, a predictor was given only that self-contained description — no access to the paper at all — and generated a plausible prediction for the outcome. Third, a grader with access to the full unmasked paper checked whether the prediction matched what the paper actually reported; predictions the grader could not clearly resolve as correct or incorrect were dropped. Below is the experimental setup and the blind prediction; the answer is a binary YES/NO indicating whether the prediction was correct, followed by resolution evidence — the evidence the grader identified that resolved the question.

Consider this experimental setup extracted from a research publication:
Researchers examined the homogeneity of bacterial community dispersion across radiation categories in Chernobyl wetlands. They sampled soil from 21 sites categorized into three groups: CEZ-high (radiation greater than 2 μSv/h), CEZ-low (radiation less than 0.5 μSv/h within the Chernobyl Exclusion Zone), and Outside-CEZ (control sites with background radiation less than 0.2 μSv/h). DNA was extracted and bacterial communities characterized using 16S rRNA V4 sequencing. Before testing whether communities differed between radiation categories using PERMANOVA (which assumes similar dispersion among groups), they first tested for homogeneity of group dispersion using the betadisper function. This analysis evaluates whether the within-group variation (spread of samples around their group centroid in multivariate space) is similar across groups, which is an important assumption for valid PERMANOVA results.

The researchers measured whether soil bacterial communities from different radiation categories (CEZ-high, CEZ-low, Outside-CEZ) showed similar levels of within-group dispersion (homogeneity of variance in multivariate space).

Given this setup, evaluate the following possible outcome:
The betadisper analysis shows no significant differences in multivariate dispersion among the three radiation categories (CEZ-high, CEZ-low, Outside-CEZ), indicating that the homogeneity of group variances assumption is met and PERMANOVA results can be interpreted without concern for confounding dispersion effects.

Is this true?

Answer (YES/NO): YES